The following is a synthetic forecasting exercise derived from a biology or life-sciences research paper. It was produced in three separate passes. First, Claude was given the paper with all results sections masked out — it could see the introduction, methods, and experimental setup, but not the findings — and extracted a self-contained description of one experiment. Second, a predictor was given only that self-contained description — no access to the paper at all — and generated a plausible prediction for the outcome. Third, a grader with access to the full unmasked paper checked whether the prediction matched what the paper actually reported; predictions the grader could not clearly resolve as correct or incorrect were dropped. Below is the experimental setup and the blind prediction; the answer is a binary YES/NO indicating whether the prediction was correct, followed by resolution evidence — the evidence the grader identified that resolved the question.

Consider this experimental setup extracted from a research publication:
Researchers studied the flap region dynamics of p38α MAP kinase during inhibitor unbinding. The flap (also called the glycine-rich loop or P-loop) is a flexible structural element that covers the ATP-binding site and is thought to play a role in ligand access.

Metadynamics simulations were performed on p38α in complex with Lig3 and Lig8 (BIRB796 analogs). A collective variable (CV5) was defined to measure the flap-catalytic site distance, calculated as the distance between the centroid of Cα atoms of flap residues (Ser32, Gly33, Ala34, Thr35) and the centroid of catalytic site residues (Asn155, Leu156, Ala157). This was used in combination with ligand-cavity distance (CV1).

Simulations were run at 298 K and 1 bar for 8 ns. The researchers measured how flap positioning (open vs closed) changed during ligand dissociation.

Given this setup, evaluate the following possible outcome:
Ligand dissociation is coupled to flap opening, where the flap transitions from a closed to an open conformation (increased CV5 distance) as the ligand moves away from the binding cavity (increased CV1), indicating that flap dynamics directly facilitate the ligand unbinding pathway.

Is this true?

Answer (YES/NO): NO